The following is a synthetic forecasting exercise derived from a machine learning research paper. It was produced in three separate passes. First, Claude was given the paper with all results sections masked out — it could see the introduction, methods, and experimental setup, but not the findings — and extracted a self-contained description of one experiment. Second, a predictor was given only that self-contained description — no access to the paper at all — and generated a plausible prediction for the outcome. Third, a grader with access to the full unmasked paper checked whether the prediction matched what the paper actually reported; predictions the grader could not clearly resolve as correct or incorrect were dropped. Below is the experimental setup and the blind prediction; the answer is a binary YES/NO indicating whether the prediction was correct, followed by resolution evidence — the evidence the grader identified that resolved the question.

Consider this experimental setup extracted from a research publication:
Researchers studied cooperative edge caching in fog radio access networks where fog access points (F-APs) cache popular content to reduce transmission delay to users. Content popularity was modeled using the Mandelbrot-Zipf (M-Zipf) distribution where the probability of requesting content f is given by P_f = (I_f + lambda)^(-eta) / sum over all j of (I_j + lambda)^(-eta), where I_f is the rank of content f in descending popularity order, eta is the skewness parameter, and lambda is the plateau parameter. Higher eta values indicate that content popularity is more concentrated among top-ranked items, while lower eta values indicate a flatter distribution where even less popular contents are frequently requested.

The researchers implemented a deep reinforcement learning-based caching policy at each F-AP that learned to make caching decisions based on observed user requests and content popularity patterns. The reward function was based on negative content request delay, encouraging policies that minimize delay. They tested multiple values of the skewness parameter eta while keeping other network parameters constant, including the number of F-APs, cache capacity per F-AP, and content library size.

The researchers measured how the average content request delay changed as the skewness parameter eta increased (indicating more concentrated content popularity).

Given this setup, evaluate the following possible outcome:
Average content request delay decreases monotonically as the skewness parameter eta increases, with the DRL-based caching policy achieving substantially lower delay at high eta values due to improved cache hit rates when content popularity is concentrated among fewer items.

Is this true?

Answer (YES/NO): YES